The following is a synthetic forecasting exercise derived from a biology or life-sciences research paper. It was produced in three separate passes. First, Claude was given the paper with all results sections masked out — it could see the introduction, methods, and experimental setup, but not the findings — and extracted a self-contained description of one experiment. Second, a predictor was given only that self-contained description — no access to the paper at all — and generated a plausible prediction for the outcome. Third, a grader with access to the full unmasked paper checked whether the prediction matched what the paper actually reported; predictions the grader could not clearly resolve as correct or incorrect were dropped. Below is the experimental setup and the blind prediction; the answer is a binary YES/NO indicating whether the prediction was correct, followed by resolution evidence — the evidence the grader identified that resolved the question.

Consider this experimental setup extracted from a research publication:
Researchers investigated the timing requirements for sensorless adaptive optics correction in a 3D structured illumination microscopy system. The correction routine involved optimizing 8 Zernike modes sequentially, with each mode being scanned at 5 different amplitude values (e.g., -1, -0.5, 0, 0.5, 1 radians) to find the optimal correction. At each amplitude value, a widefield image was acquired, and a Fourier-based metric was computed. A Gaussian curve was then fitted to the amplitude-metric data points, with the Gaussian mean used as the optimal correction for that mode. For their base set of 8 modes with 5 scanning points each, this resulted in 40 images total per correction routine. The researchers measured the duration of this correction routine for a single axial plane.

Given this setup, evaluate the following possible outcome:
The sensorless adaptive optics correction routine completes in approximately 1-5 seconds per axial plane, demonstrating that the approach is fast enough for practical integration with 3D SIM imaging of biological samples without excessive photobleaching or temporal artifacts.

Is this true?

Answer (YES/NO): NO